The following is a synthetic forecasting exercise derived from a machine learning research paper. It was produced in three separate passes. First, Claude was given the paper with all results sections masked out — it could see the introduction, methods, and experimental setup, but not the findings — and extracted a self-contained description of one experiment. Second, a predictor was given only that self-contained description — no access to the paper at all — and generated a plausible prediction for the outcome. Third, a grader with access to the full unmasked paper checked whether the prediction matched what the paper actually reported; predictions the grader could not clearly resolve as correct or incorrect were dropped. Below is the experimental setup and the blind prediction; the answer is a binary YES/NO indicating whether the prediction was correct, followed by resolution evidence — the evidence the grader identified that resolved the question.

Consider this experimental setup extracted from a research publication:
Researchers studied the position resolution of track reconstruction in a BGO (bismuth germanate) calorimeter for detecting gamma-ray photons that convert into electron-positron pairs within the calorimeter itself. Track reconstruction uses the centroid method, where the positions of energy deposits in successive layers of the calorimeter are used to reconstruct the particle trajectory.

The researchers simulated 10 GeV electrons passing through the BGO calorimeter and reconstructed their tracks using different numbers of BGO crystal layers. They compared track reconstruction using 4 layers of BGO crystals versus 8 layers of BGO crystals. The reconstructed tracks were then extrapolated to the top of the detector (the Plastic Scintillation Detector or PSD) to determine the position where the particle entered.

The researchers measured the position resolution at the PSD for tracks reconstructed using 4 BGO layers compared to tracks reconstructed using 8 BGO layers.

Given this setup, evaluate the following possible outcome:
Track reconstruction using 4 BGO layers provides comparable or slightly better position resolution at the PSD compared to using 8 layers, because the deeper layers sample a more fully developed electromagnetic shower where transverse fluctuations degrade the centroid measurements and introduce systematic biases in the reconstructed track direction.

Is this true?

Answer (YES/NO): NO